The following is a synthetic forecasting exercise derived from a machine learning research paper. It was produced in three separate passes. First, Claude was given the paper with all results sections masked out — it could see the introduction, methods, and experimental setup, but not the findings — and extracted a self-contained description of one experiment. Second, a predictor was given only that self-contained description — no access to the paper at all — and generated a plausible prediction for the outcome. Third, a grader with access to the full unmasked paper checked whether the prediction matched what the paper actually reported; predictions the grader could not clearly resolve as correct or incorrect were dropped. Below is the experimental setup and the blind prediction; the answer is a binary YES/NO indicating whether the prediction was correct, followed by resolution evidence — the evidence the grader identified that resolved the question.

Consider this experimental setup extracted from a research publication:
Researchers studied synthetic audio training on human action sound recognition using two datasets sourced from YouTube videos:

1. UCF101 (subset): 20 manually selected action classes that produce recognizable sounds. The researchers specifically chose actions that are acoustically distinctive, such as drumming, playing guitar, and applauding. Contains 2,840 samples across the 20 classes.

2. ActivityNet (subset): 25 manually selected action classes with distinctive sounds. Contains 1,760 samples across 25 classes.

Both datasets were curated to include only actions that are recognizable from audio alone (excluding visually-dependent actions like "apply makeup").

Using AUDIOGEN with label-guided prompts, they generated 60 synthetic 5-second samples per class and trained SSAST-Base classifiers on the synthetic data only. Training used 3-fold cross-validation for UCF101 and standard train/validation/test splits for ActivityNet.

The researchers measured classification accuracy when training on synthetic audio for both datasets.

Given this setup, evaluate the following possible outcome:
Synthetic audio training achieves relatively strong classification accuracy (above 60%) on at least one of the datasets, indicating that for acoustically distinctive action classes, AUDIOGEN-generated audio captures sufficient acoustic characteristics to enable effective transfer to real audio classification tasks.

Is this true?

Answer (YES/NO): NO